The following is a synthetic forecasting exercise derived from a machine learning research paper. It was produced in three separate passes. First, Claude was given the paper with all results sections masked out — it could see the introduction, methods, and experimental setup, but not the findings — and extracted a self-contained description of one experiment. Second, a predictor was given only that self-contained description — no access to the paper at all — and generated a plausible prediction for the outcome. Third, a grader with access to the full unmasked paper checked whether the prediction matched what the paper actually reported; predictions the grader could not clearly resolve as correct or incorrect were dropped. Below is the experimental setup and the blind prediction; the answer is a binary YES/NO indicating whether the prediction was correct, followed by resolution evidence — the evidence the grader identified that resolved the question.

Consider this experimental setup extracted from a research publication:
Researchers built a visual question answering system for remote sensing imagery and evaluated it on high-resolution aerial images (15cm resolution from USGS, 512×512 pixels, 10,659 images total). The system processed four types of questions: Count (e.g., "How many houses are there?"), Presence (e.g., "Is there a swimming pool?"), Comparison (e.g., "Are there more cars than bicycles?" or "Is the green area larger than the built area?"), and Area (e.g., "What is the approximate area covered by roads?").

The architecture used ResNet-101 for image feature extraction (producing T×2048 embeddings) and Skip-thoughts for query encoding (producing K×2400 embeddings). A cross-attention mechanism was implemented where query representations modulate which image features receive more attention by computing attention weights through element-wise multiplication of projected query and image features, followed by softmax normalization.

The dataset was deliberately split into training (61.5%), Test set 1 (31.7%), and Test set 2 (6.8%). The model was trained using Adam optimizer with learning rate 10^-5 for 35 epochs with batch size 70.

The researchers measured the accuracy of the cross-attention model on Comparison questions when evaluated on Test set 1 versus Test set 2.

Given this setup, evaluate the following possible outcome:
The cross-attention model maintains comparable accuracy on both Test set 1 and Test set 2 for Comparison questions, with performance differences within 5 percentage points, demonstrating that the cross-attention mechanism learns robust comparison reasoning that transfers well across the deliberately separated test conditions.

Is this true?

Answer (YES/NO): NO